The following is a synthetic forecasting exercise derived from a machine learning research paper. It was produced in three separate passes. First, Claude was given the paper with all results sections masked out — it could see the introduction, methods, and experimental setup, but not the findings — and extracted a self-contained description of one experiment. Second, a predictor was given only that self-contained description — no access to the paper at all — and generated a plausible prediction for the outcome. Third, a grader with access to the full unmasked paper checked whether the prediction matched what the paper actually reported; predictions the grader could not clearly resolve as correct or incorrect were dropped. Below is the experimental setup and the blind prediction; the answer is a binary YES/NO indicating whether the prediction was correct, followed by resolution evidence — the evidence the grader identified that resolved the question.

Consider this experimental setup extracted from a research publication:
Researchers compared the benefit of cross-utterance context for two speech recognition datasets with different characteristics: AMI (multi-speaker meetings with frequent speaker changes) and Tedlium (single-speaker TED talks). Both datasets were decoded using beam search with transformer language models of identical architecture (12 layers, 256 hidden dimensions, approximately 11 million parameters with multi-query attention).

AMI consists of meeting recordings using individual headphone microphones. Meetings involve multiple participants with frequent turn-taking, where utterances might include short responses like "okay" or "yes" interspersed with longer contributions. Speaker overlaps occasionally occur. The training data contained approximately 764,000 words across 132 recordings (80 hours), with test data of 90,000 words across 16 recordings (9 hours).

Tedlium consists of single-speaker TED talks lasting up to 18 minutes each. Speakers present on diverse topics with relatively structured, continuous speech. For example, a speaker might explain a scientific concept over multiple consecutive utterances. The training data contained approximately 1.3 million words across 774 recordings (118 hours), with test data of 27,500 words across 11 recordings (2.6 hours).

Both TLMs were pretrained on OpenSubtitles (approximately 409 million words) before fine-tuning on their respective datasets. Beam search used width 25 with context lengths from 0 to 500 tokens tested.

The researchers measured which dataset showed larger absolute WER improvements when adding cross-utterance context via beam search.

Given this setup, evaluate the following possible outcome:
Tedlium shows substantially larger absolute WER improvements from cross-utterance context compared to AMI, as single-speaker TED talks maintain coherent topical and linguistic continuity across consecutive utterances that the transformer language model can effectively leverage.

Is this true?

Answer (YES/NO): NO